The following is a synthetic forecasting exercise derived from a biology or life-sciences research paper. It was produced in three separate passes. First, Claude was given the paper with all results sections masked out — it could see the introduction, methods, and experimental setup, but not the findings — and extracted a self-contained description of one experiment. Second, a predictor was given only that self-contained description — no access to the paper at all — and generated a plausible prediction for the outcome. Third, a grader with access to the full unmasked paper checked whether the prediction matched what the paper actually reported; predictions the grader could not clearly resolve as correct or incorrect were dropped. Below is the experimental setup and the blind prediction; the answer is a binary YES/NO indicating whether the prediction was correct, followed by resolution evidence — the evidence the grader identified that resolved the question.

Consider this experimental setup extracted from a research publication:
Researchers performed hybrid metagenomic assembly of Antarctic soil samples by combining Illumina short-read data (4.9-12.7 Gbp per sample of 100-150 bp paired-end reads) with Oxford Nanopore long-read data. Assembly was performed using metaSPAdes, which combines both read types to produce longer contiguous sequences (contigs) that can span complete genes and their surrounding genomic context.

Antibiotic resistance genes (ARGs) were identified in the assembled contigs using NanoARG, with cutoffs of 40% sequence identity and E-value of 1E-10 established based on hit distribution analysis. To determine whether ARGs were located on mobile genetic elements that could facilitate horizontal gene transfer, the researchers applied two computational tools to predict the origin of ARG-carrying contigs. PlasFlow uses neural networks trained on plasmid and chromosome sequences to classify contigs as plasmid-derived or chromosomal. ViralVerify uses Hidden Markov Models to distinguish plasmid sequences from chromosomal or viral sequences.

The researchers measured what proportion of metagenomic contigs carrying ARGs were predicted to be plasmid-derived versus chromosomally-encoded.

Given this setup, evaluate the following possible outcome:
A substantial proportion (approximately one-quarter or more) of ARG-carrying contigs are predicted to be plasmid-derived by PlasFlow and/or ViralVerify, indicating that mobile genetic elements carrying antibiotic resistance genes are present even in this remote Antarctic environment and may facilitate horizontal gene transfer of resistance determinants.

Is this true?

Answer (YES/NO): NO